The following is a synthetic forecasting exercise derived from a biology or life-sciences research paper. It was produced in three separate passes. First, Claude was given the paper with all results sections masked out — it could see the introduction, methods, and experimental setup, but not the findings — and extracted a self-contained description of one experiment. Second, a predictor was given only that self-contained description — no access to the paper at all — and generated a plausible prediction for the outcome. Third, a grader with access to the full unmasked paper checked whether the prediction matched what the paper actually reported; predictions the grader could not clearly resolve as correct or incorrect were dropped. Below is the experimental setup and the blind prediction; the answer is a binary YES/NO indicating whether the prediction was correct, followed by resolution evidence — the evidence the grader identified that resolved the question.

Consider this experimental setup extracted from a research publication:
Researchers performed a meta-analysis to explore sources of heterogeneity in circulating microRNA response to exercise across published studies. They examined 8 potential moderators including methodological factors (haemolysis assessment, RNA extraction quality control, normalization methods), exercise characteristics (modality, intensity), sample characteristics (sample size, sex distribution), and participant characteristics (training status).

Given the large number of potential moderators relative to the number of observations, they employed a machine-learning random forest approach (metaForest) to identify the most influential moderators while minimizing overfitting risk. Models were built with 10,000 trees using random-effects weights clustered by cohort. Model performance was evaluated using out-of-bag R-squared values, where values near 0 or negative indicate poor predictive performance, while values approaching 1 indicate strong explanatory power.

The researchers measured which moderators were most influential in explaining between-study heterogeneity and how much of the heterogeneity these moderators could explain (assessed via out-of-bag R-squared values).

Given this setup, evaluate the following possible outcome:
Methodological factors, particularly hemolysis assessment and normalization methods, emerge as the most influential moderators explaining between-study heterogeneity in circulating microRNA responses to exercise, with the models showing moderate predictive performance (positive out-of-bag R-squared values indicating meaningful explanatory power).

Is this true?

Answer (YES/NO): NO